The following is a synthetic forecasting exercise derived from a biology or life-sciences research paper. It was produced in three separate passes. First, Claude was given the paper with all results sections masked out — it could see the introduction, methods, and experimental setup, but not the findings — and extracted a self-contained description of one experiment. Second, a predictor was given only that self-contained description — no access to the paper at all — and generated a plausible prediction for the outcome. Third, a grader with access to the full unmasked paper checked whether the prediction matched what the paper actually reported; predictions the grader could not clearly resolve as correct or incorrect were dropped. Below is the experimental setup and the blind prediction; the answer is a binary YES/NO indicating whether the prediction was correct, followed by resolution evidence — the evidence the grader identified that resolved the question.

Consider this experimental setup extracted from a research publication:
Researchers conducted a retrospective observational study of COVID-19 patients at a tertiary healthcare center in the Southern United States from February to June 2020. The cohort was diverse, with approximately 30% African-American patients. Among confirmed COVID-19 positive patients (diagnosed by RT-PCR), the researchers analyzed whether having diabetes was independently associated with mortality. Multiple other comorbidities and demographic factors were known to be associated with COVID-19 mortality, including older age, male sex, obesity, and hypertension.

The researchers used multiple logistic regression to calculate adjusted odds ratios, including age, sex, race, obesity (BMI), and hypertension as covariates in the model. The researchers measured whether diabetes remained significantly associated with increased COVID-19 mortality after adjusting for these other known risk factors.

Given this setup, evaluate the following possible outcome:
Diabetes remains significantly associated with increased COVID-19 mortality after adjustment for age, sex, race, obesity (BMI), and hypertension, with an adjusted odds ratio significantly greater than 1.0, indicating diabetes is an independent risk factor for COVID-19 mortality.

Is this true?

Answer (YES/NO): YES